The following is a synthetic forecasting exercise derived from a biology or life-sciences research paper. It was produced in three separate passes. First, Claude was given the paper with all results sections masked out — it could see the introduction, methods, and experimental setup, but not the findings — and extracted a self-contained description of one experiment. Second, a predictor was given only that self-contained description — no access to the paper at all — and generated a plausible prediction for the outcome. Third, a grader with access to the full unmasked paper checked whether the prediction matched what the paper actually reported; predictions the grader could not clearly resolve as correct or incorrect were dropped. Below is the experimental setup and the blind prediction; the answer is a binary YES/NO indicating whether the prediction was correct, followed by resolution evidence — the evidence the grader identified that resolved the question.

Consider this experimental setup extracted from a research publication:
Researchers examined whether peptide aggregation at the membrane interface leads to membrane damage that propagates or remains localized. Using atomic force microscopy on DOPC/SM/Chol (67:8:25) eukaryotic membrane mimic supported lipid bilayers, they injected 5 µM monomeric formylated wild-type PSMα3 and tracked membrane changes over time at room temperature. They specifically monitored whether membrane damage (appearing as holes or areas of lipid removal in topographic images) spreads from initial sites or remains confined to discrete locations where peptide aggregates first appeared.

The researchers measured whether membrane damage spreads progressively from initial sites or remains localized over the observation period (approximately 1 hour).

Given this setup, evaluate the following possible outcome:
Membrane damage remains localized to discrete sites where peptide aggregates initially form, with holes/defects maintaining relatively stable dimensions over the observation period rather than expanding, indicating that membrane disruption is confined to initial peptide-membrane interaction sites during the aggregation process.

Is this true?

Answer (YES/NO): NO